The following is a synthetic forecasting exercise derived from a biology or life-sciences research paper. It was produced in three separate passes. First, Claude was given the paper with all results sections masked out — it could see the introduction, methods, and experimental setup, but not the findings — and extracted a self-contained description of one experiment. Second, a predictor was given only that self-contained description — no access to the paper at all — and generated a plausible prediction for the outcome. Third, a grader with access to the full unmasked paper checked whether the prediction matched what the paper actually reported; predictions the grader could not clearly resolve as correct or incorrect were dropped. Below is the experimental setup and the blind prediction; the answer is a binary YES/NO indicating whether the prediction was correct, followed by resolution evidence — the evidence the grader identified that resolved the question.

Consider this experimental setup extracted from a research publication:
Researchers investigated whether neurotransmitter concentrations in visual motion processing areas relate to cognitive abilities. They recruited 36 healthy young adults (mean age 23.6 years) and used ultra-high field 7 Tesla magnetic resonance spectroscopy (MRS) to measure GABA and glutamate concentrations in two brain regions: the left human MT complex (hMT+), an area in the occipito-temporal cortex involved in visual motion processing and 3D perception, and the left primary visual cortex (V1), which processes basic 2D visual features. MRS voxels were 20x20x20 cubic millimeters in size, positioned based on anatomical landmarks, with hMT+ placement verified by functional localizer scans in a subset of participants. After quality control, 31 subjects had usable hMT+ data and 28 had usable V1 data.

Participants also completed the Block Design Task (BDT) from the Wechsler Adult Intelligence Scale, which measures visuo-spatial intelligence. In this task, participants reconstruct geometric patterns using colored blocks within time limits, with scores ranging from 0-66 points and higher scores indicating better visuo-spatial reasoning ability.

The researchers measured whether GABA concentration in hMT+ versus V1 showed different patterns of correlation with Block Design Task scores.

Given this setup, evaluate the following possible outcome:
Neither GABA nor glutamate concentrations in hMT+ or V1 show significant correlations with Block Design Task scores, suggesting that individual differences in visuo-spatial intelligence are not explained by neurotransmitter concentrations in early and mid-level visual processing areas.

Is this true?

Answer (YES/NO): NO